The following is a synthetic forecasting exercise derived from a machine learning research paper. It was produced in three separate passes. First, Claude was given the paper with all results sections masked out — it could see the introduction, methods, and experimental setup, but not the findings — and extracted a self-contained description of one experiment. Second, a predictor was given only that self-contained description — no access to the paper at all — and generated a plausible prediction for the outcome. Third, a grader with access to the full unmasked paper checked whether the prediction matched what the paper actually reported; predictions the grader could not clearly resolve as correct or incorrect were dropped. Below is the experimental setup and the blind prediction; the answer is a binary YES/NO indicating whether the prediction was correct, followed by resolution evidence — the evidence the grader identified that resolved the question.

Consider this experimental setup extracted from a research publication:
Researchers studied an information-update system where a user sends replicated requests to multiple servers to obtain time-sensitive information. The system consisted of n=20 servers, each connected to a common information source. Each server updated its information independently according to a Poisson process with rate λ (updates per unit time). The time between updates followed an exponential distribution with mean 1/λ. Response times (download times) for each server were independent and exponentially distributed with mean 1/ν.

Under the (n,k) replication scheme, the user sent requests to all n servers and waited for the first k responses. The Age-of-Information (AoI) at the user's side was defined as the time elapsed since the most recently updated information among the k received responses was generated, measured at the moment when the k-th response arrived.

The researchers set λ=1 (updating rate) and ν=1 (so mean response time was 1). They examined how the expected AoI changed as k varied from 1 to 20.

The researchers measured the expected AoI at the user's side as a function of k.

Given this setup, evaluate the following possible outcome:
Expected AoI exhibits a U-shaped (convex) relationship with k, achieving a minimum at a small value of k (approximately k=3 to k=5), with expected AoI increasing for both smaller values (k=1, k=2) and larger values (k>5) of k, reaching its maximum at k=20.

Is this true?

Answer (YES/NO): YES